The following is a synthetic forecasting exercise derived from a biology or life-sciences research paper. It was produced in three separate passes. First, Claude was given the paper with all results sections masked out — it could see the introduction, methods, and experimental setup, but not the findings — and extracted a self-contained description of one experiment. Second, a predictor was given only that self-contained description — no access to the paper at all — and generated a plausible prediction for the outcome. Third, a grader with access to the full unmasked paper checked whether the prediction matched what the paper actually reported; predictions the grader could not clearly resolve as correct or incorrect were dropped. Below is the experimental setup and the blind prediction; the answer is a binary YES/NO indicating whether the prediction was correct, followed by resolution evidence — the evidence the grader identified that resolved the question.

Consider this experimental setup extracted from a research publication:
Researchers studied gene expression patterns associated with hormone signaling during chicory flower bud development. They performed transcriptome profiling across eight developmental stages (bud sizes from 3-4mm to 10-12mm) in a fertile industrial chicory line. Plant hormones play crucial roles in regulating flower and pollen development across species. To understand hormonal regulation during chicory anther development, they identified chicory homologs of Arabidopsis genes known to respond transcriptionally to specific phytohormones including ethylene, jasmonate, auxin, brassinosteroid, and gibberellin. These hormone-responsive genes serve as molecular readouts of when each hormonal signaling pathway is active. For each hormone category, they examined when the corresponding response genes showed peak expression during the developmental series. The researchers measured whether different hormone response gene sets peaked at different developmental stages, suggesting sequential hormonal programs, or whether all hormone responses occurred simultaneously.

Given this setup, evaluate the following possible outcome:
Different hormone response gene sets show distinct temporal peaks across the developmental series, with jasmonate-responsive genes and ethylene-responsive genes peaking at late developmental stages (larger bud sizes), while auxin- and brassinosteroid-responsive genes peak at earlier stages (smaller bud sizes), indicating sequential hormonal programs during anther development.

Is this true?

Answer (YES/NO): NO